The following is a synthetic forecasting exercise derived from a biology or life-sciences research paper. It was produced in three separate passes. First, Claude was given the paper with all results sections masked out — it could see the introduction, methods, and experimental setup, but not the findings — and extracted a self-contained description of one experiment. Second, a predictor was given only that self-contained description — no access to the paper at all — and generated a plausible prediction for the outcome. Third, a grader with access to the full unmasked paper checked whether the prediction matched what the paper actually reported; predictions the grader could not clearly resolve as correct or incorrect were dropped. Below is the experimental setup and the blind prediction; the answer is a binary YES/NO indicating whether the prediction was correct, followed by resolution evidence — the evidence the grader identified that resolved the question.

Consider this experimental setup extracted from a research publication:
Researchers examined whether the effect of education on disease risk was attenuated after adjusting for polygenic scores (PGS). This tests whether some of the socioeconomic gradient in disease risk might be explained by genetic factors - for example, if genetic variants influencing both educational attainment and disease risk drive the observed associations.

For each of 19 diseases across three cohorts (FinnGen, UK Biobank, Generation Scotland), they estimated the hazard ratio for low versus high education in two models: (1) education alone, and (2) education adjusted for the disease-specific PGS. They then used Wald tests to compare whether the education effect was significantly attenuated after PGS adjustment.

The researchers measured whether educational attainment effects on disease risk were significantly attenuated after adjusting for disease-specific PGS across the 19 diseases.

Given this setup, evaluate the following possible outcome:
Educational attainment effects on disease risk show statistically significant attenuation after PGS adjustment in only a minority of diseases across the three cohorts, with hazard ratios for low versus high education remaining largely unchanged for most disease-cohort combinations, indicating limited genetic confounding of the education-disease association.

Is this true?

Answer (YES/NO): YES